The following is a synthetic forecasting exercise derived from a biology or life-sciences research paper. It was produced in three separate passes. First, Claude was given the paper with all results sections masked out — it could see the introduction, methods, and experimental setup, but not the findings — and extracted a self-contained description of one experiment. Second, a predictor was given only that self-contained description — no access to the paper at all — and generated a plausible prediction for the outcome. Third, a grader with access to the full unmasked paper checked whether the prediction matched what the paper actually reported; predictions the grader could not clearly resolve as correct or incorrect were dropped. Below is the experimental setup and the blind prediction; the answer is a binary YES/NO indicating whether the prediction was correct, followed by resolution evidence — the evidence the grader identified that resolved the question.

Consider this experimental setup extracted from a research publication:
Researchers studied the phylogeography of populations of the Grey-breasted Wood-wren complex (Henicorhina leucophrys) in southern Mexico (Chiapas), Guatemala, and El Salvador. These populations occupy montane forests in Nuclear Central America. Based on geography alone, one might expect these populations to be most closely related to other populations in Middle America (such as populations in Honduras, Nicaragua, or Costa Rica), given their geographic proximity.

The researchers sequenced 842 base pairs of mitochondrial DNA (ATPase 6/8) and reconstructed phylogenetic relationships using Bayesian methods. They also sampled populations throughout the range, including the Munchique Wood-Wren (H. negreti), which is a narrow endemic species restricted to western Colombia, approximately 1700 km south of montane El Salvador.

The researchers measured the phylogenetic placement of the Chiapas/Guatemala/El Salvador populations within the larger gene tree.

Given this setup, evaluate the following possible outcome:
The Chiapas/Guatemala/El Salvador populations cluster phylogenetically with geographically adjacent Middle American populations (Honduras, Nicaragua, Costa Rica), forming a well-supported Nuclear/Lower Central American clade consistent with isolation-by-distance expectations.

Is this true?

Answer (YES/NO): NO